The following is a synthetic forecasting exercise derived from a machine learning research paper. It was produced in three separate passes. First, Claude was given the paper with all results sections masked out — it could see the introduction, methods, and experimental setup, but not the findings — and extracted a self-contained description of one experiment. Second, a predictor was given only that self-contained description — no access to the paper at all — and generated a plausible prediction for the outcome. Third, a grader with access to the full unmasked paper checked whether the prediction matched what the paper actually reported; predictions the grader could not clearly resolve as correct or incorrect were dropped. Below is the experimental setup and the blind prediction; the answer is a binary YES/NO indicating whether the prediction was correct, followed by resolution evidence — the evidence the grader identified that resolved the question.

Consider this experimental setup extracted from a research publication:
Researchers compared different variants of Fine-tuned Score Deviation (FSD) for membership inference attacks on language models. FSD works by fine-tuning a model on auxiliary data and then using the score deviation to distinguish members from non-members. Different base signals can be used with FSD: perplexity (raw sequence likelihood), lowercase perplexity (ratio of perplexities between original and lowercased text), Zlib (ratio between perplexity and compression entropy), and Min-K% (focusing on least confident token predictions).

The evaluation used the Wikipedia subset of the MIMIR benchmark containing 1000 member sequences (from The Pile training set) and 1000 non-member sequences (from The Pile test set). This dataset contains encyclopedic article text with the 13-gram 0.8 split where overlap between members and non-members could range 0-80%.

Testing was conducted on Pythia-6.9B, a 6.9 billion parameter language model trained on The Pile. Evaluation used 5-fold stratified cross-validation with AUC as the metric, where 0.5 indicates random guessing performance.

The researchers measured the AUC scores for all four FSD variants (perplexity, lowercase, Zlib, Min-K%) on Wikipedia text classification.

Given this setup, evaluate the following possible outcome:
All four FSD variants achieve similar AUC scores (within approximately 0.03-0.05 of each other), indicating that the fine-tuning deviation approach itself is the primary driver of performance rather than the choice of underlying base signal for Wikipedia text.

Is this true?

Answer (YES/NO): YES